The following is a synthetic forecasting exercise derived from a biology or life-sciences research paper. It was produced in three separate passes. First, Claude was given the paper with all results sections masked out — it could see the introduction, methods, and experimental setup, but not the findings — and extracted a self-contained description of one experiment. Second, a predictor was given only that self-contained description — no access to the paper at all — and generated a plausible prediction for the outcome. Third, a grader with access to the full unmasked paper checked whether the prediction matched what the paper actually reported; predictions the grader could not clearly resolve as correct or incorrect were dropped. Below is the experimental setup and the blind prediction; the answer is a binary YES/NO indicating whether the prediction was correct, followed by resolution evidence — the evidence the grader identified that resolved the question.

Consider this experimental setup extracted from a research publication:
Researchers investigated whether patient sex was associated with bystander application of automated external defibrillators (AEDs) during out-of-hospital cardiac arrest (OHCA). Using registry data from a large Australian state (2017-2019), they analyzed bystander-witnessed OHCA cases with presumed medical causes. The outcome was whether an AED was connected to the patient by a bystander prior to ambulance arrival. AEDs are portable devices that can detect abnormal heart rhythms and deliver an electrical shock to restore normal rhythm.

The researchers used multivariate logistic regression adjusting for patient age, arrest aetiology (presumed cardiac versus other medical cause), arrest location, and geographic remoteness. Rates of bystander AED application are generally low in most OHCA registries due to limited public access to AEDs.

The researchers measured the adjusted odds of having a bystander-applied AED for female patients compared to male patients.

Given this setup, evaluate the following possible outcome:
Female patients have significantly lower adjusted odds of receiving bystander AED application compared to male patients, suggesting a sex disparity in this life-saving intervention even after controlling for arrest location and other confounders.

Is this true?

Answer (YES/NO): NO